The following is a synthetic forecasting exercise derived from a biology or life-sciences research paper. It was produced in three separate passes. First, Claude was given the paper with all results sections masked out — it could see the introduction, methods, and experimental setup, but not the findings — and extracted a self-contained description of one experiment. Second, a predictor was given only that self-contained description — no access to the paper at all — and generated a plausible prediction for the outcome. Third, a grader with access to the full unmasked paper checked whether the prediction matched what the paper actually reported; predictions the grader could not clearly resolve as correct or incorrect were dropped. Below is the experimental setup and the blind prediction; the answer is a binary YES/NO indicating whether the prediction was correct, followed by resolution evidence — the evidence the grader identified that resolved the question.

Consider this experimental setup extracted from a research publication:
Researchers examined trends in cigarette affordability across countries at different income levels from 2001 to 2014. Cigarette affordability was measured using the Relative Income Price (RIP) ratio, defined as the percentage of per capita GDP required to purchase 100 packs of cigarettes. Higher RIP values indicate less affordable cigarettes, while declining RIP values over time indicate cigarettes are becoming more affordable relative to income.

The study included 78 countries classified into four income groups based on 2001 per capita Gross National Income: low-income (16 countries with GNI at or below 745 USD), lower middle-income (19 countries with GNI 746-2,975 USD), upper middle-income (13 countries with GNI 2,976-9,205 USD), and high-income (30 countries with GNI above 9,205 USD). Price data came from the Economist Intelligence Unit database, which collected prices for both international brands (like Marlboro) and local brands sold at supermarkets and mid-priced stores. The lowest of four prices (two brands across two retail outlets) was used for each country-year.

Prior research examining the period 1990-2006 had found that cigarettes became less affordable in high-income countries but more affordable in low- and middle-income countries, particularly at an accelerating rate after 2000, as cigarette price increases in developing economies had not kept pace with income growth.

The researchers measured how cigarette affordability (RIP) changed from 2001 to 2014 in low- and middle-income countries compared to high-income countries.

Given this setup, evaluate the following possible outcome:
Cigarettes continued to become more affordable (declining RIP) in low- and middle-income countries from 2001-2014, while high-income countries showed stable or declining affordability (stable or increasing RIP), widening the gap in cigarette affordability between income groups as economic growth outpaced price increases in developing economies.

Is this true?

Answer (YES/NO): NO